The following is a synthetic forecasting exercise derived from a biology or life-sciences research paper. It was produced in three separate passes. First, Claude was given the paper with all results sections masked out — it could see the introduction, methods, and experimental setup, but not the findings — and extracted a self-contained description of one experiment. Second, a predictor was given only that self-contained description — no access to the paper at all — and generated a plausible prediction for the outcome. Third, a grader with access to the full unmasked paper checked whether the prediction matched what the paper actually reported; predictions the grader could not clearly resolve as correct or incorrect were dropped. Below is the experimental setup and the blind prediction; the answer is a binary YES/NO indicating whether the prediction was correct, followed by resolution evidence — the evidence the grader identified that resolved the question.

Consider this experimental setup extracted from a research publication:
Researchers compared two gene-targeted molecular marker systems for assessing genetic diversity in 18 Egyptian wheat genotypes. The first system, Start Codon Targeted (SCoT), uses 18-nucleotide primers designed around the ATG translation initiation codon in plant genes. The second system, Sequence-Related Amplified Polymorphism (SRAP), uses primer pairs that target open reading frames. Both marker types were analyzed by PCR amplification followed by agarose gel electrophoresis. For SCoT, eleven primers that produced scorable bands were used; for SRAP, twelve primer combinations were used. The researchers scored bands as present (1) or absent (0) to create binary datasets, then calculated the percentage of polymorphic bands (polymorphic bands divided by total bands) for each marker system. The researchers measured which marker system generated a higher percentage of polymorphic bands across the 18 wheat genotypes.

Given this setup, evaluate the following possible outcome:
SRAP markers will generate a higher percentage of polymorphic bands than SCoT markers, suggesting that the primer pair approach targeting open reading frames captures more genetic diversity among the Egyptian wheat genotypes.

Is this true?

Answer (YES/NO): YES